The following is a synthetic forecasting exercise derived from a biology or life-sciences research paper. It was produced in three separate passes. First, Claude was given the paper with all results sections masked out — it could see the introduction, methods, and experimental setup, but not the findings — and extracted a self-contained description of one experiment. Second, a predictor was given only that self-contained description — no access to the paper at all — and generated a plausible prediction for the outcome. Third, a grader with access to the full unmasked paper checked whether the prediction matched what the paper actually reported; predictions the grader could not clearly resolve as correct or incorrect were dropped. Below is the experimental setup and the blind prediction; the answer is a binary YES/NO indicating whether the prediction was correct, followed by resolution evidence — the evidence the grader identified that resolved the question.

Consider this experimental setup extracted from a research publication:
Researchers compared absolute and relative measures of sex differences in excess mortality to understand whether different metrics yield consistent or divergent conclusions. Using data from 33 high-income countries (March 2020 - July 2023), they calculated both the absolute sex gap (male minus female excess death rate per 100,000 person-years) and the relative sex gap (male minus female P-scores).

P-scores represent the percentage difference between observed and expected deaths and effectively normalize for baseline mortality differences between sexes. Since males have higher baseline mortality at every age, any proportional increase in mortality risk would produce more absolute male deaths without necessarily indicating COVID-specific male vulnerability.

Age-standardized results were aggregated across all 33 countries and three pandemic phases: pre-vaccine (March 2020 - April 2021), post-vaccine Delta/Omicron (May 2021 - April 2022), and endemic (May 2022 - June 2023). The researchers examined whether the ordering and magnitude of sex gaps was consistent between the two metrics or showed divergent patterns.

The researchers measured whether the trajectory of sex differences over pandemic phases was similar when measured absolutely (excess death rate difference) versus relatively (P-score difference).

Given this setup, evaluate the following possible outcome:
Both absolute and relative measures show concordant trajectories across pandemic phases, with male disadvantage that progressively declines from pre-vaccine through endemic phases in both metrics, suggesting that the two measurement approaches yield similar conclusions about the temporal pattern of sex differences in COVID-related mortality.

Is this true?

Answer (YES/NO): NO